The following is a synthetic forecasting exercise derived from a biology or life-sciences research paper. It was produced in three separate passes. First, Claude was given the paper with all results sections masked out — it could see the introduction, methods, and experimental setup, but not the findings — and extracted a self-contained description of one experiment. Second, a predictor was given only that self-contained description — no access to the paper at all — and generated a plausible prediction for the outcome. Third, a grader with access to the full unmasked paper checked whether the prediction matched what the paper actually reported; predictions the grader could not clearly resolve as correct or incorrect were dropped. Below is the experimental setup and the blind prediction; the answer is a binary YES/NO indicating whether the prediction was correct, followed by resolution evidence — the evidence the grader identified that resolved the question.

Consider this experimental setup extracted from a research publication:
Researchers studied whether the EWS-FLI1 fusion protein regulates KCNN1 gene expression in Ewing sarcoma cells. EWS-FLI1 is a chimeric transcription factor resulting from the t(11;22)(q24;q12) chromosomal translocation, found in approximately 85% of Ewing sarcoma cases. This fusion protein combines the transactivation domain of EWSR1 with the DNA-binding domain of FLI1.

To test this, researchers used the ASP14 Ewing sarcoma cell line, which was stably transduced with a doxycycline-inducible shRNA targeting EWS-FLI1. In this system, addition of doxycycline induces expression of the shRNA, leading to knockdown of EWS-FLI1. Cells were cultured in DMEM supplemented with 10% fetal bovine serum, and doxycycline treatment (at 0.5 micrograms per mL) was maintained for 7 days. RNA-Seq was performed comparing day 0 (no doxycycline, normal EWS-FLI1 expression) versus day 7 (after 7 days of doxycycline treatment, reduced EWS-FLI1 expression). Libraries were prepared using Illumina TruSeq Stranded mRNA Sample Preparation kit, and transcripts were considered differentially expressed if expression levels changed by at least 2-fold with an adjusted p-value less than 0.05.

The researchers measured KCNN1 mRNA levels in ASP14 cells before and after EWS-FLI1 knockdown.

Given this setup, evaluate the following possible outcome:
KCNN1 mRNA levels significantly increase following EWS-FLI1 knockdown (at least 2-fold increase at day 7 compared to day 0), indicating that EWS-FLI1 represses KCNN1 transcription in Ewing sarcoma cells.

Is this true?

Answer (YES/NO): NO